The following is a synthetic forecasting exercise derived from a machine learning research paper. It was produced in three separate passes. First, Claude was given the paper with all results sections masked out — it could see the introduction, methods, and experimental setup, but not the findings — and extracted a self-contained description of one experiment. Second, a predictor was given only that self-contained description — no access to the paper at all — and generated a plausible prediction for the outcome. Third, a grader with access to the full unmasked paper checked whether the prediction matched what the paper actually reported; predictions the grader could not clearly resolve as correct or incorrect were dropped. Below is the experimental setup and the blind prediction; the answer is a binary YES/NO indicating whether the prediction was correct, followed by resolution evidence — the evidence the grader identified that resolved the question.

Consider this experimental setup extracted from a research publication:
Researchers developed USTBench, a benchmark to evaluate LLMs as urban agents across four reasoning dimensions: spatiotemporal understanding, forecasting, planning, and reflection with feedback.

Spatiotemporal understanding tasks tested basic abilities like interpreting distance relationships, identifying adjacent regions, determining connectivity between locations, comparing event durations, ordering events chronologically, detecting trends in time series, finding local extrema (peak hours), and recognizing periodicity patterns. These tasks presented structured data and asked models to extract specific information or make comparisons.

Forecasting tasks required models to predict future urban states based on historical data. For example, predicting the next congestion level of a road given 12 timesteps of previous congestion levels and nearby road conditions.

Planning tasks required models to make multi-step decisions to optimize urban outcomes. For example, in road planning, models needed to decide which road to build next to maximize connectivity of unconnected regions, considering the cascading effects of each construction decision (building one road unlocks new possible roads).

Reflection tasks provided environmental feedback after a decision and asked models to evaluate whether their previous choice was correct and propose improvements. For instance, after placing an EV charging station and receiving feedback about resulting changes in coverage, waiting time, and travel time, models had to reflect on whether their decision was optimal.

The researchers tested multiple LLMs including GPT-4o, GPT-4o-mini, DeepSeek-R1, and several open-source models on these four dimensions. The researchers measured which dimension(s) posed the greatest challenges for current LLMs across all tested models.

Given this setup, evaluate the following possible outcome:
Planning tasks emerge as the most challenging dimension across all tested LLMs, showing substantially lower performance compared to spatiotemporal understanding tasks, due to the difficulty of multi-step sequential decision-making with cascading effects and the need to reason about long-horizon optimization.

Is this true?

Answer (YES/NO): NO